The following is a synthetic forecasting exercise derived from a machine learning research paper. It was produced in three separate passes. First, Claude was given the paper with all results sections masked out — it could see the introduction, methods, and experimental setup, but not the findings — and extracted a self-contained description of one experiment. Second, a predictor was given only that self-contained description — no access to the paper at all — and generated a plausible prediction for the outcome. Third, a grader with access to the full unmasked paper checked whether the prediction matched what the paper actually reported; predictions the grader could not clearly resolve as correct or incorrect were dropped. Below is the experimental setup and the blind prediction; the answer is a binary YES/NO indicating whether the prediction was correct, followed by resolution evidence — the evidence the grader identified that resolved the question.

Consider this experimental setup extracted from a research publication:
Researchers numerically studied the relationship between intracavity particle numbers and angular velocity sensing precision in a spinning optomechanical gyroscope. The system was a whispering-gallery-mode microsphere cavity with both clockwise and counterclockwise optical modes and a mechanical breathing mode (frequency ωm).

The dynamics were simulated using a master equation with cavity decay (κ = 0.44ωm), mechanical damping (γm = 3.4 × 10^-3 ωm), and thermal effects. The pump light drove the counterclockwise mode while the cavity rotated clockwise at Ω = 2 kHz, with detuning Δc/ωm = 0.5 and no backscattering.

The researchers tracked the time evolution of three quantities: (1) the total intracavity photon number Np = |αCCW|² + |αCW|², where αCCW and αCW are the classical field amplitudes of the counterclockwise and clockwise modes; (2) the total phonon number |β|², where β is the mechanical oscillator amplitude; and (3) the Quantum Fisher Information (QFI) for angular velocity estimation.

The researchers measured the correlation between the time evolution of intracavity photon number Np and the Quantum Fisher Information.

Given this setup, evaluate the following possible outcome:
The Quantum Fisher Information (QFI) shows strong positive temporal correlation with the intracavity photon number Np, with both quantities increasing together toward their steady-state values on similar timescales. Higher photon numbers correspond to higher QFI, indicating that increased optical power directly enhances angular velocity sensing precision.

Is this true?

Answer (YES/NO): NO